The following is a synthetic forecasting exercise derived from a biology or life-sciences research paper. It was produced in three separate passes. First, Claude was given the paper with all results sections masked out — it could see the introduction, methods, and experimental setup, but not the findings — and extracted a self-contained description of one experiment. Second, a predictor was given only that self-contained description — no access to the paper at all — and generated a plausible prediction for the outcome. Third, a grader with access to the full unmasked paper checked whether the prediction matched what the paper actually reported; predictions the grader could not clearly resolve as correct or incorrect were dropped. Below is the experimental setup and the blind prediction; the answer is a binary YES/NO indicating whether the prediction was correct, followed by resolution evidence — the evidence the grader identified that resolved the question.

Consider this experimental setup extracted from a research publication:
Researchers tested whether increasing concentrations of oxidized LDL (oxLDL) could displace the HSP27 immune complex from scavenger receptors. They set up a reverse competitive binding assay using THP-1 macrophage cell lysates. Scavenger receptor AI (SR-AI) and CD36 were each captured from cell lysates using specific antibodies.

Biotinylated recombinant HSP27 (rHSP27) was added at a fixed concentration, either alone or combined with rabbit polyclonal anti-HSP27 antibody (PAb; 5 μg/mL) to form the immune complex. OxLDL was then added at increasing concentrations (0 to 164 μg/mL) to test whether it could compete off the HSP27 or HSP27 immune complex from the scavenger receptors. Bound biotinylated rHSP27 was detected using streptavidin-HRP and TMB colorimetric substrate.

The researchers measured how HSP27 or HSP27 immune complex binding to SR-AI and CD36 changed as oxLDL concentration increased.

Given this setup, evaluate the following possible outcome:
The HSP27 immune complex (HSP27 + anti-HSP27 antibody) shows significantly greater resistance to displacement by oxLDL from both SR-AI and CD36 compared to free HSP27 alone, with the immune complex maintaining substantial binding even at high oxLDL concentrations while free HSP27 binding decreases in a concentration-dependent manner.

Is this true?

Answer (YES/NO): YES